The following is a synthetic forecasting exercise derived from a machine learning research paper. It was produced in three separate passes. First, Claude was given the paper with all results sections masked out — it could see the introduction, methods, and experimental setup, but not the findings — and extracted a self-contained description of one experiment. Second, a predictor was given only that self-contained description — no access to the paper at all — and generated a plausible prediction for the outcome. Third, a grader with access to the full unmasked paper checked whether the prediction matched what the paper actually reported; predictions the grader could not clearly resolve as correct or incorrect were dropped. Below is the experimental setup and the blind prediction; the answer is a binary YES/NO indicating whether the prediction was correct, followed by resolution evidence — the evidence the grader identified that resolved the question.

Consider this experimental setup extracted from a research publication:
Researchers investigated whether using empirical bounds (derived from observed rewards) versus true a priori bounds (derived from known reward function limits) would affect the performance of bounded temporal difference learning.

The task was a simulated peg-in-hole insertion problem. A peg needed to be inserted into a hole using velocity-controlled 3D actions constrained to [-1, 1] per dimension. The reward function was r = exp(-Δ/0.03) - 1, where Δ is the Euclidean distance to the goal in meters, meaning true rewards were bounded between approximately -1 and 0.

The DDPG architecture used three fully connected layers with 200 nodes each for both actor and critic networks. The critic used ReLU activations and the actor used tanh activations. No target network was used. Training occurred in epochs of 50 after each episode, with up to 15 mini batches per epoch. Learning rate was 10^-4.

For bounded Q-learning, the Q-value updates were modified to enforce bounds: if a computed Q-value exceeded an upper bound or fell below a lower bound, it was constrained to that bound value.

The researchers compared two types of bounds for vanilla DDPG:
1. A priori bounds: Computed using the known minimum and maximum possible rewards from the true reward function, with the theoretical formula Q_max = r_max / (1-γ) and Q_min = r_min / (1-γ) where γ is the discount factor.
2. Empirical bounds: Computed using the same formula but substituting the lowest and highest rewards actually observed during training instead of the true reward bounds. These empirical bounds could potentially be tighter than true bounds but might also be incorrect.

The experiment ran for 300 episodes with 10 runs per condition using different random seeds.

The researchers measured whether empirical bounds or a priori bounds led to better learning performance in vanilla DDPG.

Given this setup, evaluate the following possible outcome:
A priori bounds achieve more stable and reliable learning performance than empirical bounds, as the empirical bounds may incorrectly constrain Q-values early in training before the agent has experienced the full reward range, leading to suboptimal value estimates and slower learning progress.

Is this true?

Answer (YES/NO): YES